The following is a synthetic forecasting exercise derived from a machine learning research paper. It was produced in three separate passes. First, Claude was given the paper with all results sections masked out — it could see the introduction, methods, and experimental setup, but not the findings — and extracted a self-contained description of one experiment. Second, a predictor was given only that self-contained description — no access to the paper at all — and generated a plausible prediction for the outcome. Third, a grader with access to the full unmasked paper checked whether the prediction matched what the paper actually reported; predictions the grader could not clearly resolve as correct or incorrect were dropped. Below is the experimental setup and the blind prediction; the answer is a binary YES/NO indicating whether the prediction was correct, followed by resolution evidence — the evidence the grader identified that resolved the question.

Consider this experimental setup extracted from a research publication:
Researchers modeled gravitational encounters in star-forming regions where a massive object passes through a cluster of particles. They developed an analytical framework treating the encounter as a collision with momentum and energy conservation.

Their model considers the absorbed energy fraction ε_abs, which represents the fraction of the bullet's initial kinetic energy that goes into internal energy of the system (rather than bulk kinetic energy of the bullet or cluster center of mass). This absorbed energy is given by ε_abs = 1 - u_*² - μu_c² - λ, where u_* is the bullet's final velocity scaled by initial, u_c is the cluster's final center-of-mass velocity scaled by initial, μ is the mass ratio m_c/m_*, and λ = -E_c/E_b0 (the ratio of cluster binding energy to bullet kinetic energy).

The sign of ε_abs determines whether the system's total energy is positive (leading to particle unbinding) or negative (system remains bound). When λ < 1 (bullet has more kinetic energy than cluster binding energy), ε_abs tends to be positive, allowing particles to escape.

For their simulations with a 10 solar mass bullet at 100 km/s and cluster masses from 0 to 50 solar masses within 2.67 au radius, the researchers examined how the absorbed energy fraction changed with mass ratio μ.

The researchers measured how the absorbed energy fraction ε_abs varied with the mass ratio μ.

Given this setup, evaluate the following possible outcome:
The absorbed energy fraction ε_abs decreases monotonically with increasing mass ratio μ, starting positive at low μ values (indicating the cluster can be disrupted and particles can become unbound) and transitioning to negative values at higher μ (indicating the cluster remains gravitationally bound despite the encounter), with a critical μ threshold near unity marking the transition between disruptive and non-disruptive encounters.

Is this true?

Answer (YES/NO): NO